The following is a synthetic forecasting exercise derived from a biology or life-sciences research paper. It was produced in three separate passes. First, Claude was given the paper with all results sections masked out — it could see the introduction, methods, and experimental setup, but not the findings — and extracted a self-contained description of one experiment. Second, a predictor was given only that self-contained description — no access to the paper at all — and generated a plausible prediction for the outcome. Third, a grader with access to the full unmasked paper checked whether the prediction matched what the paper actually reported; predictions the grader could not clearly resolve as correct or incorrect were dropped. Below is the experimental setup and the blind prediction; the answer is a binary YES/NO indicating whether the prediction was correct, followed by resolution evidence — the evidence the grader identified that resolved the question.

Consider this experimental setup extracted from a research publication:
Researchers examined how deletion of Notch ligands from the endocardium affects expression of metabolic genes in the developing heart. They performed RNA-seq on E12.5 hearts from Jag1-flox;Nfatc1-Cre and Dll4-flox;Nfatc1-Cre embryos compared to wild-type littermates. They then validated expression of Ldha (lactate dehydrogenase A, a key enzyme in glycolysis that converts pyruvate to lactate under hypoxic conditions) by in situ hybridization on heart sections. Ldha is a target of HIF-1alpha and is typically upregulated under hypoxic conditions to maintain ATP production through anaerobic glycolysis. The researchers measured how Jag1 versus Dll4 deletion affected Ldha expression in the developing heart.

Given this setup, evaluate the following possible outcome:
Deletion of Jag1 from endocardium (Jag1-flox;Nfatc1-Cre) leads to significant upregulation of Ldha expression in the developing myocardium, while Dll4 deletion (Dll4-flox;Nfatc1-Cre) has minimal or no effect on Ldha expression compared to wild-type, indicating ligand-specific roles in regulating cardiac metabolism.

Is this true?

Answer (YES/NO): NO